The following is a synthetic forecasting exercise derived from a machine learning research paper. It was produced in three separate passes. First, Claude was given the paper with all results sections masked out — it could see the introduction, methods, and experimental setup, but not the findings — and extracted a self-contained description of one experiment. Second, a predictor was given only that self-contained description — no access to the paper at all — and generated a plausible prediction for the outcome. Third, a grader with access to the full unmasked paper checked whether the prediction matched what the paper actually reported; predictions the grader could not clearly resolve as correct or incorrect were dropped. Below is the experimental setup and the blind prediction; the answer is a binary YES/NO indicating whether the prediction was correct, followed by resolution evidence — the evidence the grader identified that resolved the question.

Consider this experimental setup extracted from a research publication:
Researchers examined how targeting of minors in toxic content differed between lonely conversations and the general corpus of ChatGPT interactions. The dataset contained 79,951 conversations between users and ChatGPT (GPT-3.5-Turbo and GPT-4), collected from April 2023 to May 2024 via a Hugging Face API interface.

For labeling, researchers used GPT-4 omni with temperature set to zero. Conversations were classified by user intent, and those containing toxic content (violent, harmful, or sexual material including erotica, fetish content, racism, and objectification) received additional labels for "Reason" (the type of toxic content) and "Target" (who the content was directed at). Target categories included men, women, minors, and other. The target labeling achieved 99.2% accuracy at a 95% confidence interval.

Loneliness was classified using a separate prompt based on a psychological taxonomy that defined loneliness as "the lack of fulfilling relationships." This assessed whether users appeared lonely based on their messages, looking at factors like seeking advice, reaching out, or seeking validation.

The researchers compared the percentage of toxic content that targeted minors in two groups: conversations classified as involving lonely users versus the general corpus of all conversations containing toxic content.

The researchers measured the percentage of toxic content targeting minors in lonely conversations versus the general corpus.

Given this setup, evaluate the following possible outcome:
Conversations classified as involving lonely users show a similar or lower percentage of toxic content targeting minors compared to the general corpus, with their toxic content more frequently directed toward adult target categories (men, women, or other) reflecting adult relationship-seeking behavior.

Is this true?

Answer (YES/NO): NO